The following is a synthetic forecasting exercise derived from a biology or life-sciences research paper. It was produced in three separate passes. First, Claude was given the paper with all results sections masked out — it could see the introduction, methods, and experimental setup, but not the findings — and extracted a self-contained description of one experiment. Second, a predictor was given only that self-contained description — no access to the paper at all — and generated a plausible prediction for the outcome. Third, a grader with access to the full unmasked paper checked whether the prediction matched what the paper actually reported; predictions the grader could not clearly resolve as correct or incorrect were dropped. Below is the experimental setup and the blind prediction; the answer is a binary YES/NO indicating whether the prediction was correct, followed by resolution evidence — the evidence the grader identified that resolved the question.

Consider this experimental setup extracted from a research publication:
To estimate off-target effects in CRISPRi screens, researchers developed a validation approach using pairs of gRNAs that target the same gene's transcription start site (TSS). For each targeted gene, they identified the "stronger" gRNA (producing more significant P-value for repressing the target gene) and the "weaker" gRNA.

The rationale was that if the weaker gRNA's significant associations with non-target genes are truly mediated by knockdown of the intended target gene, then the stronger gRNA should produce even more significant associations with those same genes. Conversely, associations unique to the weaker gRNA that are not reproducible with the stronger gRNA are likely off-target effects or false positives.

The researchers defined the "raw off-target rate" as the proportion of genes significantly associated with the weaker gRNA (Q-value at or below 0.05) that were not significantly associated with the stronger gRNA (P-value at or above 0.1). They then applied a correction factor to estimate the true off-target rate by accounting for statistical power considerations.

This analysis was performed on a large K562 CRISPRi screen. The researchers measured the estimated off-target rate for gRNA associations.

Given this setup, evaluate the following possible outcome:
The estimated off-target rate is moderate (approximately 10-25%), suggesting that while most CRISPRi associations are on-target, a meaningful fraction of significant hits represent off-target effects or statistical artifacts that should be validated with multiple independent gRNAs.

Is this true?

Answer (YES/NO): NO